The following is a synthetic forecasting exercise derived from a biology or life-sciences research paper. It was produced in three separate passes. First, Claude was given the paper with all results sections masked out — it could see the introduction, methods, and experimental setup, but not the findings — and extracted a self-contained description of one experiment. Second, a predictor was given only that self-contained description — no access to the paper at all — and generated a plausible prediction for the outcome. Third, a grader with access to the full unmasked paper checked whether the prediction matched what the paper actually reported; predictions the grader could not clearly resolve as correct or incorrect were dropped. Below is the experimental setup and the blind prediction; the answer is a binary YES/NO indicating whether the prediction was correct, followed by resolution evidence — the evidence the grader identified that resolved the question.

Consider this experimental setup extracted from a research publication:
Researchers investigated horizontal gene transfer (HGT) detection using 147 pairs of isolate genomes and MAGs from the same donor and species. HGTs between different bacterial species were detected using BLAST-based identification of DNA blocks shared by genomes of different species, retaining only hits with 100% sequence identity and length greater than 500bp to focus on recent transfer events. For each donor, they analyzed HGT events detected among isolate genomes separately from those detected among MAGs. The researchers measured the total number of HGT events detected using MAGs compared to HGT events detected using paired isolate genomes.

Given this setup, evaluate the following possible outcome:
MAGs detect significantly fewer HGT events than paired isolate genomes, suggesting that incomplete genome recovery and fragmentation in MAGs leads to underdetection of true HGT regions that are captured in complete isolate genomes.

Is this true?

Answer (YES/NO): YES